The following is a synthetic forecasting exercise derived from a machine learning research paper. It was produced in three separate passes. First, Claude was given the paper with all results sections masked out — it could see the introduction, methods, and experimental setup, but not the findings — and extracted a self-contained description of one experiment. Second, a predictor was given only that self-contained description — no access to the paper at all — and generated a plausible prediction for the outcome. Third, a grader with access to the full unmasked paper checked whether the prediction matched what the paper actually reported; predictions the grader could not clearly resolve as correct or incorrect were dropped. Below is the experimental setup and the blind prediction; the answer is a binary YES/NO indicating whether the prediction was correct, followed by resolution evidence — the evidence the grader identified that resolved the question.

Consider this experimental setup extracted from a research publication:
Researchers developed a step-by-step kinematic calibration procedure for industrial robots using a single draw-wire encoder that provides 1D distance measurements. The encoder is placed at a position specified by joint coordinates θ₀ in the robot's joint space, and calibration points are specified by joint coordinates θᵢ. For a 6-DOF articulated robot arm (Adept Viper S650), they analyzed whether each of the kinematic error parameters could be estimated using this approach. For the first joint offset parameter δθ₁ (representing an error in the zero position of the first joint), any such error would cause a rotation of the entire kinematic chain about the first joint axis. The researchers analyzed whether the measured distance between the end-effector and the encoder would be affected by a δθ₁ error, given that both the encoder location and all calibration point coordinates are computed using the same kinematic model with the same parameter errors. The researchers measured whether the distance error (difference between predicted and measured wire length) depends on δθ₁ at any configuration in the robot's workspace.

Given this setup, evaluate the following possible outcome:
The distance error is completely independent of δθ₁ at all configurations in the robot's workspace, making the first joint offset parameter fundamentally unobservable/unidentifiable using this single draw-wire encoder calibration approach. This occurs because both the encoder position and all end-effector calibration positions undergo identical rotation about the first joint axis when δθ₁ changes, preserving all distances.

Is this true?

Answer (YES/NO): YES